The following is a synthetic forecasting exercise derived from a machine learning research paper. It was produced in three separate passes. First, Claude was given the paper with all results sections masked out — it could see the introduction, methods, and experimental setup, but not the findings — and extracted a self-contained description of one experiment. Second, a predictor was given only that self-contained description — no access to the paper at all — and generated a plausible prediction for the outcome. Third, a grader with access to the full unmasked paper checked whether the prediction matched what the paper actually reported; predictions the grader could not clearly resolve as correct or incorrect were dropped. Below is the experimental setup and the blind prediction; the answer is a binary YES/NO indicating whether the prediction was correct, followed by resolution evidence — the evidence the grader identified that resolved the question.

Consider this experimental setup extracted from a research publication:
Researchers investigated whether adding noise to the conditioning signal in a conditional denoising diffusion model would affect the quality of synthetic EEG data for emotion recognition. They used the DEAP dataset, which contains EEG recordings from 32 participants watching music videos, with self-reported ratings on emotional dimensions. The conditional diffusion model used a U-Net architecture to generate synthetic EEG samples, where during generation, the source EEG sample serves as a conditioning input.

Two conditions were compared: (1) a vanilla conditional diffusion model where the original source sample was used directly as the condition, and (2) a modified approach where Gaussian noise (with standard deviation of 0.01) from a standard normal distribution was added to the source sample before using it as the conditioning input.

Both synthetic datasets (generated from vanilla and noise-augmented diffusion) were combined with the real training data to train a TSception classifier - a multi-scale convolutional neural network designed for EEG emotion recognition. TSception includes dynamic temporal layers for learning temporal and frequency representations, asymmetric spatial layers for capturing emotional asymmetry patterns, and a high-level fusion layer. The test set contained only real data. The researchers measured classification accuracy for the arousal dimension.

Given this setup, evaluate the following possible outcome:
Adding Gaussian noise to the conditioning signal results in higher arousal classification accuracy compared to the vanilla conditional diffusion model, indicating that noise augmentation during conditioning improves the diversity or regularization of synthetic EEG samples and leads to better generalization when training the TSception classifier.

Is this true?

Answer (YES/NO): YES